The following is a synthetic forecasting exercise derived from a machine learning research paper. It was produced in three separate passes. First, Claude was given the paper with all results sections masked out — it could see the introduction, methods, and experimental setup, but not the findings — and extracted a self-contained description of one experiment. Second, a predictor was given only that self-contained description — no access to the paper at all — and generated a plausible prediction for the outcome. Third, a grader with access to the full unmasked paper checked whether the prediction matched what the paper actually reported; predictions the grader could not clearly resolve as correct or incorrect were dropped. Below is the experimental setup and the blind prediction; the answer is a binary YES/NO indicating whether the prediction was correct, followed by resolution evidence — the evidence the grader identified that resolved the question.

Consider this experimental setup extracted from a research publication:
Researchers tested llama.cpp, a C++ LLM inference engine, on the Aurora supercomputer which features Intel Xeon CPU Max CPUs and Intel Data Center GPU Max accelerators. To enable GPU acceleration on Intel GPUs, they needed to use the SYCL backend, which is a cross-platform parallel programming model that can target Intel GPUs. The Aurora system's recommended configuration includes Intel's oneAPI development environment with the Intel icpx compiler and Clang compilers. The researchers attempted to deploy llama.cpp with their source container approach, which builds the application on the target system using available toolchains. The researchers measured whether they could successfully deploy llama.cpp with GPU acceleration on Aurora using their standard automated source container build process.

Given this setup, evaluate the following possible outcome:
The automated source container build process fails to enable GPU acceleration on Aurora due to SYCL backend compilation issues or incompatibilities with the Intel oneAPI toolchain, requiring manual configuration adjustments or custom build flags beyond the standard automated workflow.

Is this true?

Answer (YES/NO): YES